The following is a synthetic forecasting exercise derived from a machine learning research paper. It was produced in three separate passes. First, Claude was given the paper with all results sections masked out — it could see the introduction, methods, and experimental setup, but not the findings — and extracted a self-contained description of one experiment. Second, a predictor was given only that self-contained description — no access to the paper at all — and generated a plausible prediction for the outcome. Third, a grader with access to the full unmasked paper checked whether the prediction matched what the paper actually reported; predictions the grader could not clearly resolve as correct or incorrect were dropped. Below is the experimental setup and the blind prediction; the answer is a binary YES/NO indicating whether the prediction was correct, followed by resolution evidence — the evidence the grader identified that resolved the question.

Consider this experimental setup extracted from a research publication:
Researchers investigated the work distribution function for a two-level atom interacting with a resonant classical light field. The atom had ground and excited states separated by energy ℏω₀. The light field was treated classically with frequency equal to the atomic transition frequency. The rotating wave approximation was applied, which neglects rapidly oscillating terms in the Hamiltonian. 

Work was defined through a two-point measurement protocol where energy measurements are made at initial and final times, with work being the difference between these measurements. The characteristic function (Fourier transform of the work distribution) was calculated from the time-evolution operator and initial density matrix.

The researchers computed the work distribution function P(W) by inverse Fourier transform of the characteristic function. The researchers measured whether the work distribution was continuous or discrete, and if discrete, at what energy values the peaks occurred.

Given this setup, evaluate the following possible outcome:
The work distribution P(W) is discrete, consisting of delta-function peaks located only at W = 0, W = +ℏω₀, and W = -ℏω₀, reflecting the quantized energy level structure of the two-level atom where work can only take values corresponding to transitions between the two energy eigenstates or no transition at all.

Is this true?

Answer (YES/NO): NO